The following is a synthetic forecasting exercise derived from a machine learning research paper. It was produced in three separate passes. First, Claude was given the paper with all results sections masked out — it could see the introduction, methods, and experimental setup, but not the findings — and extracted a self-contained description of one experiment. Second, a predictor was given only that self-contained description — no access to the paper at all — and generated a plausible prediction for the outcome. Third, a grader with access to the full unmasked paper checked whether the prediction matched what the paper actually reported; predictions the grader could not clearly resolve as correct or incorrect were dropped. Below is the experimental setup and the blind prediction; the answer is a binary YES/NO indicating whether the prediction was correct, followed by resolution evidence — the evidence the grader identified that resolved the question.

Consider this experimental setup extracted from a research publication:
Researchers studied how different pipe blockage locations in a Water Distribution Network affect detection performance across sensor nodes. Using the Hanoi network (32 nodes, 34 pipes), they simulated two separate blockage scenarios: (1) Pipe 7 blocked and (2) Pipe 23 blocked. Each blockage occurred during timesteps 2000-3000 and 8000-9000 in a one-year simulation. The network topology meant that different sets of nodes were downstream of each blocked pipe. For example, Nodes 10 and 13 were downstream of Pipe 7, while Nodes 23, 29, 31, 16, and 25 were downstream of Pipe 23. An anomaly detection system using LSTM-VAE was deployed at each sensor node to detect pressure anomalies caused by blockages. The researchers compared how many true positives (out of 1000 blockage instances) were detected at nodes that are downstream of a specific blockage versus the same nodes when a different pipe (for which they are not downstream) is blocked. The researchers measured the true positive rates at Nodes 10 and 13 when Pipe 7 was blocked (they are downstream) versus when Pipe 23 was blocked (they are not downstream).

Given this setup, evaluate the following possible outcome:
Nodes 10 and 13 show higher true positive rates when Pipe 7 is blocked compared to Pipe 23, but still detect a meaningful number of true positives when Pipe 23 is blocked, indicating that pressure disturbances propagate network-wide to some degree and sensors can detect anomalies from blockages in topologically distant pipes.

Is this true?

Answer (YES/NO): YES